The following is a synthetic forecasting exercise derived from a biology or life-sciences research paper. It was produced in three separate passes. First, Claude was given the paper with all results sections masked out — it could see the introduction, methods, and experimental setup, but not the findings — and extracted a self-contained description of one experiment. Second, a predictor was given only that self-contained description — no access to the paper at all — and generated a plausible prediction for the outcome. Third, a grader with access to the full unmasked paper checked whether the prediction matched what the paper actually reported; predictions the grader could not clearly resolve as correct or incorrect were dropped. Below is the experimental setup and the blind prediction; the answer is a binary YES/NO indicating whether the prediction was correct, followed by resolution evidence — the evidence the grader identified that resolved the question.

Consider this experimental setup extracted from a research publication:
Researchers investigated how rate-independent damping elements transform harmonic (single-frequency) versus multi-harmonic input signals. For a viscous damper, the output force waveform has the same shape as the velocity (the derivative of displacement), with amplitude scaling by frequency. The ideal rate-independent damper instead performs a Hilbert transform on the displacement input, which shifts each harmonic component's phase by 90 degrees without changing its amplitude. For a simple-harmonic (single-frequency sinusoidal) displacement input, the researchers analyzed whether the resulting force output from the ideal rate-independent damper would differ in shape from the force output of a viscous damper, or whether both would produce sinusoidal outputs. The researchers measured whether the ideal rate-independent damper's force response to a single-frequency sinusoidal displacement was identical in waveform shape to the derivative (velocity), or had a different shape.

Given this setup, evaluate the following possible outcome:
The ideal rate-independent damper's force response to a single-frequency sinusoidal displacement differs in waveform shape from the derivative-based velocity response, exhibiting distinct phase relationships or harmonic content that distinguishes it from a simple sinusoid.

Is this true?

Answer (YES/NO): NO